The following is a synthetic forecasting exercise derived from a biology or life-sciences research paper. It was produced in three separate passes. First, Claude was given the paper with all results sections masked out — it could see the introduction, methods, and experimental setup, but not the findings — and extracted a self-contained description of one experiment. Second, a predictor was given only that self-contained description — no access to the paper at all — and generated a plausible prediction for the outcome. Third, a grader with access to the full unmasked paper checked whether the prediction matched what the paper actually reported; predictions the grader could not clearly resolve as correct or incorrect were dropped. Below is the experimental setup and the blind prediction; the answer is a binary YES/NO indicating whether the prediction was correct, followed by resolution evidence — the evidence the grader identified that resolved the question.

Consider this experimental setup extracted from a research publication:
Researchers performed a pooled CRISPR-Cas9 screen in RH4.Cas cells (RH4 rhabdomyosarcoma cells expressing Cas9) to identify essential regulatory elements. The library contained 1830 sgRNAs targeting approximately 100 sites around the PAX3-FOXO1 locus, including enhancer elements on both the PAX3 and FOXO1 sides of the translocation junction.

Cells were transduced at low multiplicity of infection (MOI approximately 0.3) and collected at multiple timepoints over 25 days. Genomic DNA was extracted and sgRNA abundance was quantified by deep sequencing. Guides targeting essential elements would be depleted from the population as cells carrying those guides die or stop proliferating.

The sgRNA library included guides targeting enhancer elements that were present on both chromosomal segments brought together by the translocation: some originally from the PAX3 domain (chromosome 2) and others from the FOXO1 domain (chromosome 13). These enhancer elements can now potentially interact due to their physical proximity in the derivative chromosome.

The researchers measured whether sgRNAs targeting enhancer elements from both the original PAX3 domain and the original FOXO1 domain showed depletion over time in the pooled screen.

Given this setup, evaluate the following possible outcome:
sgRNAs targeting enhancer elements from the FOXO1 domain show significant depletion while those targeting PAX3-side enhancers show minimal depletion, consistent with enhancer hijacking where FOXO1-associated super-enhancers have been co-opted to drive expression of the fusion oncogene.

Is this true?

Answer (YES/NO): YES